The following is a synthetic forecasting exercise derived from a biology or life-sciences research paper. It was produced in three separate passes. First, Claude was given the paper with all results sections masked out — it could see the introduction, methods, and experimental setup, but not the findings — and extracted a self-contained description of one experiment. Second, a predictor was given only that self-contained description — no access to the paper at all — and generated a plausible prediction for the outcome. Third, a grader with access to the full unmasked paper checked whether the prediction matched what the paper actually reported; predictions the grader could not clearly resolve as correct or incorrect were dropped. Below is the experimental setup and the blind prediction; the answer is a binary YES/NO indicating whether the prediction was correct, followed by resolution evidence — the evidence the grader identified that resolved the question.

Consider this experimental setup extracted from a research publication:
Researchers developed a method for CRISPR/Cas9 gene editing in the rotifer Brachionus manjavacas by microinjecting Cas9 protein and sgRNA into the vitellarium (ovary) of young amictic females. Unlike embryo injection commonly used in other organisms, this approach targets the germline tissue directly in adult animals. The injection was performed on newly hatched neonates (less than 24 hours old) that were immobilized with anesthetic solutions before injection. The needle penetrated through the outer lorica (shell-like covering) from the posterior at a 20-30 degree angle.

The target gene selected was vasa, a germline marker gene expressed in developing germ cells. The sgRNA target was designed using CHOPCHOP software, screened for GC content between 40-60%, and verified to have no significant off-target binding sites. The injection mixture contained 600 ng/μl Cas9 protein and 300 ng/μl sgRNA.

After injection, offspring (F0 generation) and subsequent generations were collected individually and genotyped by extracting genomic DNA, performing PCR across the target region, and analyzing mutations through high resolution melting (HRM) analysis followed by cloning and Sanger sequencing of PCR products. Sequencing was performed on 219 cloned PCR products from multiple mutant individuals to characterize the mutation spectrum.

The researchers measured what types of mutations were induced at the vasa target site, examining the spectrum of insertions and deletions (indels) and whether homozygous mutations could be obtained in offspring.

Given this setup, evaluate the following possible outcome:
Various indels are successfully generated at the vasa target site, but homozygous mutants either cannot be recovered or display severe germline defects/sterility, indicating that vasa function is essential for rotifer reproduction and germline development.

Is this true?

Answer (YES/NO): YES